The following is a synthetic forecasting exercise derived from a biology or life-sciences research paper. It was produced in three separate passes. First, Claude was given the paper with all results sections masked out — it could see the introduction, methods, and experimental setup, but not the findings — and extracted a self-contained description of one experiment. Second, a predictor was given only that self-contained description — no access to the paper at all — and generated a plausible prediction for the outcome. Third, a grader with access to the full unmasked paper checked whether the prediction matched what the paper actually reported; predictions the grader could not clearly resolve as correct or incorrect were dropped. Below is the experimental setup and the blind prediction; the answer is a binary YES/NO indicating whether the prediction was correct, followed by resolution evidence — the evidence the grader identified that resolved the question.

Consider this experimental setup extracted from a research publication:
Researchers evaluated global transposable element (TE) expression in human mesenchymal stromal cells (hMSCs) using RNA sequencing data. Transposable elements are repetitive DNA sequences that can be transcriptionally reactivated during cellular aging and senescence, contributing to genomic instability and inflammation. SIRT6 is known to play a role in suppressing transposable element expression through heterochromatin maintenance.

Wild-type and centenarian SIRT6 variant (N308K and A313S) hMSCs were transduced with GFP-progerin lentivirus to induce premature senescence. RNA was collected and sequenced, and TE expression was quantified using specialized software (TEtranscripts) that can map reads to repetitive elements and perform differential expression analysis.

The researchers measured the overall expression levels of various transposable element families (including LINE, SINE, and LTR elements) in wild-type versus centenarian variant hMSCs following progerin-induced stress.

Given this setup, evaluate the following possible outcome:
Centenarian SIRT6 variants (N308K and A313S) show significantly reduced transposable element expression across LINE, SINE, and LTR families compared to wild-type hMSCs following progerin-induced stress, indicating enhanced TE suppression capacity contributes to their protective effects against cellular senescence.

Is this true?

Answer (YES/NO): YES